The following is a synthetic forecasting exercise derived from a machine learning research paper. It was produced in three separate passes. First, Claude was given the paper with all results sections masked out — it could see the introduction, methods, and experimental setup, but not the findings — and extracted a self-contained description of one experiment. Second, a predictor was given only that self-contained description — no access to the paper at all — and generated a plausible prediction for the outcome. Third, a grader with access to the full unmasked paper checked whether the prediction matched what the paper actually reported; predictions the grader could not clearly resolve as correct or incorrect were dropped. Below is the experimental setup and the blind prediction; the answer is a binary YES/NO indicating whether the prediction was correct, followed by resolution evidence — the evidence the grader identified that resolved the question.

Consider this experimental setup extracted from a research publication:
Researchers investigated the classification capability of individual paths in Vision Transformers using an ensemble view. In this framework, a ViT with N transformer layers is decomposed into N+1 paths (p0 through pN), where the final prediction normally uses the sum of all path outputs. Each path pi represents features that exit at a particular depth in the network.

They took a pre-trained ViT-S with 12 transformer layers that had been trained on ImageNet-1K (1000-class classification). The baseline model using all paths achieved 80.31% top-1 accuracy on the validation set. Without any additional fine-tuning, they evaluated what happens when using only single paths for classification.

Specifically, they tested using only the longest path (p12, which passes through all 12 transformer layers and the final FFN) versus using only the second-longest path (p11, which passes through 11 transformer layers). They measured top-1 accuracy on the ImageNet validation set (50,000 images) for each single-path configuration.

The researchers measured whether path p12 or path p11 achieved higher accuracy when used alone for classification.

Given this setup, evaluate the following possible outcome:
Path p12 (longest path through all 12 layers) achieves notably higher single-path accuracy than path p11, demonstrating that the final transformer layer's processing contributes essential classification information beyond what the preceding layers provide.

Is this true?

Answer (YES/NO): NO